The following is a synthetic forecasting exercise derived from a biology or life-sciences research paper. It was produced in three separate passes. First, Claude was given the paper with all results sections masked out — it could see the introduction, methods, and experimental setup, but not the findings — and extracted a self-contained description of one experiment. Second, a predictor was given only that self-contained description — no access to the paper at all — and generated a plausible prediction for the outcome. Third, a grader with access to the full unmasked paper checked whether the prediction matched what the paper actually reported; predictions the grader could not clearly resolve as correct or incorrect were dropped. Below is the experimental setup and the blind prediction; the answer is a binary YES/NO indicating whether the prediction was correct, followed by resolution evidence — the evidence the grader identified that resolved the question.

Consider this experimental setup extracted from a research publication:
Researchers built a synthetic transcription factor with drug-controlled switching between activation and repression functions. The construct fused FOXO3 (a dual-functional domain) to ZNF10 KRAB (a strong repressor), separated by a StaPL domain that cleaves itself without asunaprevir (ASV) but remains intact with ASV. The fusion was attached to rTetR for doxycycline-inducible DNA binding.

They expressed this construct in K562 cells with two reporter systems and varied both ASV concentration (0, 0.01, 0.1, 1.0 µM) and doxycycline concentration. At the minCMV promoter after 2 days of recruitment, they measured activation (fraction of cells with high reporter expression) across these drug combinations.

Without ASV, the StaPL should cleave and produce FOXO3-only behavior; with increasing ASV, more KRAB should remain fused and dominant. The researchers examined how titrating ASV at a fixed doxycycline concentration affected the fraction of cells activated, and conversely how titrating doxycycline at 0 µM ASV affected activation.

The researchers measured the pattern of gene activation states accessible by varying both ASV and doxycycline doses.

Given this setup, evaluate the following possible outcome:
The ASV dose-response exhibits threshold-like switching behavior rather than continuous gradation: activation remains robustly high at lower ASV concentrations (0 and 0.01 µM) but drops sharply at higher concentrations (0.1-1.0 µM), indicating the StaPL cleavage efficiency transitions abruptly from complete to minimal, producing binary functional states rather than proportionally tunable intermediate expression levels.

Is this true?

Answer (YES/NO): NO